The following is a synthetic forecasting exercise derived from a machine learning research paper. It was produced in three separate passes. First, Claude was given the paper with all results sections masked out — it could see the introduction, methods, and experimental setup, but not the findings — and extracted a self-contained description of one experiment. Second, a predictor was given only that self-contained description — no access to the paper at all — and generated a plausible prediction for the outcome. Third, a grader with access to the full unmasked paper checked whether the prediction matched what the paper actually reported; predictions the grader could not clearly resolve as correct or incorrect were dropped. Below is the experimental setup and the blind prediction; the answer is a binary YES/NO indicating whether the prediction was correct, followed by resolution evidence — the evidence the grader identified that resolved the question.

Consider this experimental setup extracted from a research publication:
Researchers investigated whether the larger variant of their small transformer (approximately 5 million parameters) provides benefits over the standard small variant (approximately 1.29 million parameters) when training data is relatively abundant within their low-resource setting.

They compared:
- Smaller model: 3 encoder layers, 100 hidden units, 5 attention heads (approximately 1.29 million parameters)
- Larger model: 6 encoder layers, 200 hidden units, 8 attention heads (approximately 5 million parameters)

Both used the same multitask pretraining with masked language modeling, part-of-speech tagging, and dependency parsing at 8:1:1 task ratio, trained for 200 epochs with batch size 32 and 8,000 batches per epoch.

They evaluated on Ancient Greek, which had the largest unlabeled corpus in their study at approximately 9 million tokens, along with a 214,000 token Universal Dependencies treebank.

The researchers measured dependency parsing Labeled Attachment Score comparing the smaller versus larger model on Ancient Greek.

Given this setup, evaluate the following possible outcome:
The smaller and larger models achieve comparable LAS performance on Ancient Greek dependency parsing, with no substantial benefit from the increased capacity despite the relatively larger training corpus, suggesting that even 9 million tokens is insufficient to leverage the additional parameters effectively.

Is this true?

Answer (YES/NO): YES